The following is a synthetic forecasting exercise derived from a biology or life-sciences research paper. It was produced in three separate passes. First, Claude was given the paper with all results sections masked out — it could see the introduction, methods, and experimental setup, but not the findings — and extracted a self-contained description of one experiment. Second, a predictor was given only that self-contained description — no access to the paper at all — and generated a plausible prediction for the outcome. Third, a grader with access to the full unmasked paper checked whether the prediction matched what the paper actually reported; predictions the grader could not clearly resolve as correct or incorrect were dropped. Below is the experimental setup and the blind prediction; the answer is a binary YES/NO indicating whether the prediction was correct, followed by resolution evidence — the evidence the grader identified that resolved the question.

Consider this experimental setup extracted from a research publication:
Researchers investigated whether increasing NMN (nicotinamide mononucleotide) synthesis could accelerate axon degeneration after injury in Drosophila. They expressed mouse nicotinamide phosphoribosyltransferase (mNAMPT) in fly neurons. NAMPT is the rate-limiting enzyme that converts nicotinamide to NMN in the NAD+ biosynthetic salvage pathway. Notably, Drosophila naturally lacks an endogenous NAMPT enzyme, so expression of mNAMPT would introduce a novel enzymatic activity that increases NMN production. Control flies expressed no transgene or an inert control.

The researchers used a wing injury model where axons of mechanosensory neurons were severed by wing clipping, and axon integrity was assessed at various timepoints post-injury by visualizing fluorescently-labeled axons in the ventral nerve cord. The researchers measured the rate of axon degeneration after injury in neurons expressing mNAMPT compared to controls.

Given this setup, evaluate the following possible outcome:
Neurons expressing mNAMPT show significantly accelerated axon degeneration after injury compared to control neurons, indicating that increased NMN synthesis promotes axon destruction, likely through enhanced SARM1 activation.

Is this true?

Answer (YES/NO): YES